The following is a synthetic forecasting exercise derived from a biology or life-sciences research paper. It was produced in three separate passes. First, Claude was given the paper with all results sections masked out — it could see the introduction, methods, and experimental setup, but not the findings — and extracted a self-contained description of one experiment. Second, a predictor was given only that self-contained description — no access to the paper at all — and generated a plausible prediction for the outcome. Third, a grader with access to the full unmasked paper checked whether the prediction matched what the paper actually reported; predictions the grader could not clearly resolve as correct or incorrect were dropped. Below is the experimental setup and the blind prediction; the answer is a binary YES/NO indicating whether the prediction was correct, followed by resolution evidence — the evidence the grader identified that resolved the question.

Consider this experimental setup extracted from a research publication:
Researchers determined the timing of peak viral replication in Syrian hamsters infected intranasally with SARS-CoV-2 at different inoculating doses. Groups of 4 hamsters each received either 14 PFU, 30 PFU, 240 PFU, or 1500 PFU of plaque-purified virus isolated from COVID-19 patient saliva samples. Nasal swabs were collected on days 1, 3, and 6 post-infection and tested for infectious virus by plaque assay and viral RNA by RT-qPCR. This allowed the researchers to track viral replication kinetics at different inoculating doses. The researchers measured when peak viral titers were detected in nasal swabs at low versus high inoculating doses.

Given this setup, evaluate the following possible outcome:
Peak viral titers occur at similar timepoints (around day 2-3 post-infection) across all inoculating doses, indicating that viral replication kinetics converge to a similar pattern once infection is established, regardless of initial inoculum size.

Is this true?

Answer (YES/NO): NO